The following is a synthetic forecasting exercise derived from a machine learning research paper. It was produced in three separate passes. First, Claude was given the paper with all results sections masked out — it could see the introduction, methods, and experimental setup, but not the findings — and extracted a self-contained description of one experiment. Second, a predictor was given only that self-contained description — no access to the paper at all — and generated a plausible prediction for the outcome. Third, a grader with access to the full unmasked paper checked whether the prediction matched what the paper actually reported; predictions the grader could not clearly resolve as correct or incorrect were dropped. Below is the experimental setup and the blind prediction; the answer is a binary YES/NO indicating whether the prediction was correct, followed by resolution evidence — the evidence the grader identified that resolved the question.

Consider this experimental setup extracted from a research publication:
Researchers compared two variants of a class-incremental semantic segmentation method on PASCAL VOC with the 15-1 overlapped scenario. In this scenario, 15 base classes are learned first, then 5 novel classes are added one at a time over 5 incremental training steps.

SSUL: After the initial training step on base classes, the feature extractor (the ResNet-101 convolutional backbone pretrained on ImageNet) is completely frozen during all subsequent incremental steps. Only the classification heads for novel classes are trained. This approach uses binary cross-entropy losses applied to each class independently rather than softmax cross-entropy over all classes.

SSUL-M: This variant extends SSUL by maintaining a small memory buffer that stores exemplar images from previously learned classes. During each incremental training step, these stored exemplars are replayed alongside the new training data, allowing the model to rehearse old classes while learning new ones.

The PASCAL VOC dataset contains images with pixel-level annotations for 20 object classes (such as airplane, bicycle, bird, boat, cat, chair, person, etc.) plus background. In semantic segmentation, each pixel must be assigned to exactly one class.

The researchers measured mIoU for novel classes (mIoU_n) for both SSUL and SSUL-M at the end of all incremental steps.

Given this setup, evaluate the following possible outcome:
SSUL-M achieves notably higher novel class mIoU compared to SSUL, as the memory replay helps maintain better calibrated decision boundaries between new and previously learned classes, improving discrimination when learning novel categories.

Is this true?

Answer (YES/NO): YES